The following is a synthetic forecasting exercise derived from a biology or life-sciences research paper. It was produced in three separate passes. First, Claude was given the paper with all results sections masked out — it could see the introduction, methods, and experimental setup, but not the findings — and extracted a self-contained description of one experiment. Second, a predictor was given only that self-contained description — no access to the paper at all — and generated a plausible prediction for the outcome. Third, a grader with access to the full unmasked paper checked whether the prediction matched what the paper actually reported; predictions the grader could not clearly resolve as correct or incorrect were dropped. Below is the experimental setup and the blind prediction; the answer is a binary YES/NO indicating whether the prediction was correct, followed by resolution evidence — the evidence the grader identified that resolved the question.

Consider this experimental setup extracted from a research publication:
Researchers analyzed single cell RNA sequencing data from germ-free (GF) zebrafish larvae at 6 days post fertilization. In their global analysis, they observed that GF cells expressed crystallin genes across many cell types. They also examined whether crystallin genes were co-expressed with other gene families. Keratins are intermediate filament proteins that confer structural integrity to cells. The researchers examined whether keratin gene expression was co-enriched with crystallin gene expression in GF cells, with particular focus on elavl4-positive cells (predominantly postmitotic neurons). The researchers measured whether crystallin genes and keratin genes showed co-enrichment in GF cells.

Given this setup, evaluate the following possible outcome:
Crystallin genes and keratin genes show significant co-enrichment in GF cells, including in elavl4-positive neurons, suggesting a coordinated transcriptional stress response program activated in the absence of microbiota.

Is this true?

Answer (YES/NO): YES